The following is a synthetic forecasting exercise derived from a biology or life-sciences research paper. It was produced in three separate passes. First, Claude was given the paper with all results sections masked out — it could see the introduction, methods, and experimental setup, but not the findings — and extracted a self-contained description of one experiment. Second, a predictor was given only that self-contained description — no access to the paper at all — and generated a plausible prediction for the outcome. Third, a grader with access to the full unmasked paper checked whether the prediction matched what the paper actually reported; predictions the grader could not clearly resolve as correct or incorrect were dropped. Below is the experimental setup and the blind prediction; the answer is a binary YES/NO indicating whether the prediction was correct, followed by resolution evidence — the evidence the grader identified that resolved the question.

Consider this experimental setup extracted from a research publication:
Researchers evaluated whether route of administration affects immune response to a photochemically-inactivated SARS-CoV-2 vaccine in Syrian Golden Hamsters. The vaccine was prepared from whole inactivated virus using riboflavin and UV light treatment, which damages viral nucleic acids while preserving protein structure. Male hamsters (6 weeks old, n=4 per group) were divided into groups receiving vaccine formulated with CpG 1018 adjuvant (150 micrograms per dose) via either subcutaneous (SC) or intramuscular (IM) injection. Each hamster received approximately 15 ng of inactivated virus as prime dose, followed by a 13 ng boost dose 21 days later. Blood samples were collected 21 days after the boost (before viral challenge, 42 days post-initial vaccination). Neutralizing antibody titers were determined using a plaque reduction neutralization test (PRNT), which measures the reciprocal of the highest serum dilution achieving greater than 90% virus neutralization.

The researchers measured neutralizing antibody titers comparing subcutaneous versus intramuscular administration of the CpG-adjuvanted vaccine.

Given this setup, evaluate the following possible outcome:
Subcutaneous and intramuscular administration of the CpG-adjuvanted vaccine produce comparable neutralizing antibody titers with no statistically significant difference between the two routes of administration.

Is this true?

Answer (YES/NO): NO